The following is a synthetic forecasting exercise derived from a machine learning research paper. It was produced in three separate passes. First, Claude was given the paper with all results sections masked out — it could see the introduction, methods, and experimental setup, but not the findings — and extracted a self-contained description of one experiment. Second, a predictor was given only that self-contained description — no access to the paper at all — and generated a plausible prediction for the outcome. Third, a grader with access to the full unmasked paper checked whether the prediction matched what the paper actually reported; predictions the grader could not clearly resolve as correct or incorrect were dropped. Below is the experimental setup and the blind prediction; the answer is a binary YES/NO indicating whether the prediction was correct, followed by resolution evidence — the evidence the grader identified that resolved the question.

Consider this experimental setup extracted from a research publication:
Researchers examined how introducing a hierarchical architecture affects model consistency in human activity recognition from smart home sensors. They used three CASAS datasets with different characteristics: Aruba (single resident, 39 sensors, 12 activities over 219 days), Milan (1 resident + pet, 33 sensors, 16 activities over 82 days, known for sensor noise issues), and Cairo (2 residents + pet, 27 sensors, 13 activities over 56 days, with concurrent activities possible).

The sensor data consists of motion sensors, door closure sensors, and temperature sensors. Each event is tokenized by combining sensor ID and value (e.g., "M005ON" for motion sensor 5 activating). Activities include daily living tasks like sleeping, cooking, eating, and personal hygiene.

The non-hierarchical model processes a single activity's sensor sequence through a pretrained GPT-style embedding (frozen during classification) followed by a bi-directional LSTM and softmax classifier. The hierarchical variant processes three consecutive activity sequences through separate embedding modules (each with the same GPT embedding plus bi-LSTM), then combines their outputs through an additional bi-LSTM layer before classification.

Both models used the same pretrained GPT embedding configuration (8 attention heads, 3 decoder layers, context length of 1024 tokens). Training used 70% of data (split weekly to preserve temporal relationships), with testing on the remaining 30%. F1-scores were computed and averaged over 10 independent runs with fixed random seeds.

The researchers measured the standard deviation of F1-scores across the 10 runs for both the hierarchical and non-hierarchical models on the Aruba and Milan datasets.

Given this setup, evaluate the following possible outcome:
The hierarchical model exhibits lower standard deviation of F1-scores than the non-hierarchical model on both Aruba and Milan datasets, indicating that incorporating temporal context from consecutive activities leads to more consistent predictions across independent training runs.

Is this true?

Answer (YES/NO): NO